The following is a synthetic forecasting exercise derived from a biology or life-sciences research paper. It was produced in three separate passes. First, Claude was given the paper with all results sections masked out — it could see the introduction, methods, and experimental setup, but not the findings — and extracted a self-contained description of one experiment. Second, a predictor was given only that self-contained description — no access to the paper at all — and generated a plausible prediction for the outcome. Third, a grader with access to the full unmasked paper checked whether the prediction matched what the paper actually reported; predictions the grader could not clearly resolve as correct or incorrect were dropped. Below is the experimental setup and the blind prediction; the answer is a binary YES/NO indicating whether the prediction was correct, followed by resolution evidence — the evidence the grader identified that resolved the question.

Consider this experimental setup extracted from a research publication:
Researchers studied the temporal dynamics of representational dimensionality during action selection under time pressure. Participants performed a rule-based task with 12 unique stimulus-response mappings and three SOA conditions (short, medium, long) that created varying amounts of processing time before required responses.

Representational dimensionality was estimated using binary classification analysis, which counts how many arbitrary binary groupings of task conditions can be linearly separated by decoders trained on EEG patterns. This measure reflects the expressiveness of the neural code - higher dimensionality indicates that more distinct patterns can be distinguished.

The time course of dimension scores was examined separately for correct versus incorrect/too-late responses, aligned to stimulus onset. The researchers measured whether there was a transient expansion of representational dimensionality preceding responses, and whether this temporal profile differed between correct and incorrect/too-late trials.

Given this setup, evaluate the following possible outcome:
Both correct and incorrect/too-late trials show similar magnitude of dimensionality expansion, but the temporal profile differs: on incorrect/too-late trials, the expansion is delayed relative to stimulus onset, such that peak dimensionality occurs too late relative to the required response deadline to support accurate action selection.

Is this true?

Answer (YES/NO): NO